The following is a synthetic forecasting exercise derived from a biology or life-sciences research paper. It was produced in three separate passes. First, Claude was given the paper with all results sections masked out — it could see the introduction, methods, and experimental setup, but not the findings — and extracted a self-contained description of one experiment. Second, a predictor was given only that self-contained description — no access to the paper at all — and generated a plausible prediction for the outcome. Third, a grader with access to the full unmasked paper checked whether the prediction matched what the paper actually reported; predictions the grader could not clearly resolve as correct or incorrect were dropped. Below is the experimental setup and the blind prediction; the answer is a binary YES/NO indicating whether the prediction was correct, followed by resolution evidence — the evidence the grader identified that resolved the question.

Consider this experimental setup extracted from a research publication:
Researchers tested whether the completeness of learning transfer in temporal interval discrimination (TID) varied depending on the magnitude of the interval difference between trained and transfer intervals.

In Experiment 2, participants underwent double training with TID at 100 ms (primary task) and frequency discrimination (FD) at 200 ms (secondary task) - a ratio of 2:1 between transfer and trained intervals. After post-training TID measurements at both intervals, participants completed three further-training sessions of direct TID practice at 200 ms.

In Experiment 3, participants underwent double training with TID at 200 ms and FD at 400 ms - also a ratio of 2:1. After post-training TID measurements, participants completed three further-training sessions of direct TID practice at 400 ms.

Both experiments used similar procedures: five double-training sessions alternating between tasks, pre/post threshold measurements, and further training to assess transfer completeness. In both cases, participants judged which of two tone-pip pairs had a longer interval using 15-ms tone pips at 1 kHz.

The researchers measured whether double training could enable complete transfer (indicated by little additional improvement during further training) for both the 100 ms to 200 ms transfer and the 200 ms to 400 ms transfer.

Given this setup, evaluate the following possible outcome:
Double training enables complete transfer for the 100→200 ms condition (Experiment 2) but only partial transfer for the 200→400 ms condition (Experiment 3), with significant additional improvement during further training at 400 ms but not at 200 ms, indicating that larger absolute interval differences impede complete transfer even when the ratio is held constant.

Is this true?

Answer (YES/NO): NO